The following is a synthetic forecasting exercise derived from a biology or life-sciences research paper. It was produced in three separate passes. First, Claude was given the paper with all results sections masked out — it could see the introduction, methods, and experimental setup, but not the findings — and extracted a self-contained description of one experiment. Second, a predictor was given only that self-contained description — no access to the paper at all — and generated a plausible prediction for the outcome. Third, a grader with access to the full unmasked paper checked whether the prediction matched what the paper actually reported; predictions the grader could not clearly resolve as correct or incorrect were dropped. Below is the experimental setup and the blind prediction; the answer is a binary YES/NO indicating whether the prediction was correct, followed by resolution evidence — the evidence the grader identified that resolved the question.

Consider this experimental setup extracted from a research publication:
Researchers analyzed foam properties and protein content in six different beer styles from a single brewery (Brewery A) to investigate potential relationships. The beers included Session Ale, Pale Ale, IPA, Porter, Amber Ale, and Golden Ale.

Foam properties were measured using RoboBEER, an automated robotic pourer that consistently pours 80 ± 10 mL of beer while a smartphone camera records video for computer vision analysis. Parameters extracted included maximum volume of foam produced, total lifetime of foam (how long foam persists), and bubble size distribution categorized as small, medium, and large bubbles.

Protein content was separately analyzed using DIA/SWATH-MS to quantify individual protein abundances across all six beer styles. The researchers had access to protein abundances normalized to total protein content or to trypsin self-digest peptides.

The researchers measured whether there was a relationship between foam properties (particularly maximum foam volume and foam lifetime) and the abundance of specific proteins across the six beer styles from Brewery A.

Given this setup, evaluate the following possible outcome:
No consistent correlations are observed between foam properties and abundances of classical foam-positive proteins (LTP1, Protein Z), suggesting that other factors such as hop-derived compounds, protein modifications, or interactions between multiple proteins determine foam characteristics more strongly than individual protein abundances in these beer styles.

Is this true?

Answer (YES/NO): NO